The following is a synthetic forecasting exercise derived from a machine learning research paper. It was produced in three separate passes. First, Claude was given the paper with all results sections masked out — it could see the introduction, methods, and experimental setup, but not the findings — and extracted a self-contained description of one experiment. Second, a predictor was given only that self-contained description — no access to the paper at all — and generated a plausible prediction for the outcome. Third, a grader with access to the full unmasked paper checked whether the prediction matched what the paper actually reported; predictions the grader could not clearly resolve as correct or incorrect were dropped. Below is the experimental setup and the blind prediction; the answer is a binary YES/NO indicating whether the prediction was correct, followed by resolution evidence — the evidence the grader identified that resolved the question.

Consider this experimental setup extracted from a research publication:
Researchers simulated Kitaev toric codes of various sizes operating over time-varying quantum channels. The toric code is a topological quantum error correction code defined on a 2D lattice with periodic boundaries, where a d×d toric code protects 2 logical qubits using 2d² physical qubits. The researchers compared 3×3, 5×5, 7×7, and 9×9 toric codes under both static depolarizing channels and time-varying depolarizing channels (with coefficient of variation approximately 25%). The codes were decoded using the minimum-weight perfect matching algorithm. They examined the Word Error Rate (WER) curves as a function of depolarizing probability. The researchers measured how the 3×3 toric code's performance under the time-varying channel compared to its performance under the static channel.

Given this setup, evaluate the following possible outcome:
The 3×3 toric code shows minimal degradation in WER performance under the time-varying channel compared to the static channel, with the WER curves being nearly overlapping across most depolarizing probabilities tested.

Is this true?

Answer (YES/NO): YES